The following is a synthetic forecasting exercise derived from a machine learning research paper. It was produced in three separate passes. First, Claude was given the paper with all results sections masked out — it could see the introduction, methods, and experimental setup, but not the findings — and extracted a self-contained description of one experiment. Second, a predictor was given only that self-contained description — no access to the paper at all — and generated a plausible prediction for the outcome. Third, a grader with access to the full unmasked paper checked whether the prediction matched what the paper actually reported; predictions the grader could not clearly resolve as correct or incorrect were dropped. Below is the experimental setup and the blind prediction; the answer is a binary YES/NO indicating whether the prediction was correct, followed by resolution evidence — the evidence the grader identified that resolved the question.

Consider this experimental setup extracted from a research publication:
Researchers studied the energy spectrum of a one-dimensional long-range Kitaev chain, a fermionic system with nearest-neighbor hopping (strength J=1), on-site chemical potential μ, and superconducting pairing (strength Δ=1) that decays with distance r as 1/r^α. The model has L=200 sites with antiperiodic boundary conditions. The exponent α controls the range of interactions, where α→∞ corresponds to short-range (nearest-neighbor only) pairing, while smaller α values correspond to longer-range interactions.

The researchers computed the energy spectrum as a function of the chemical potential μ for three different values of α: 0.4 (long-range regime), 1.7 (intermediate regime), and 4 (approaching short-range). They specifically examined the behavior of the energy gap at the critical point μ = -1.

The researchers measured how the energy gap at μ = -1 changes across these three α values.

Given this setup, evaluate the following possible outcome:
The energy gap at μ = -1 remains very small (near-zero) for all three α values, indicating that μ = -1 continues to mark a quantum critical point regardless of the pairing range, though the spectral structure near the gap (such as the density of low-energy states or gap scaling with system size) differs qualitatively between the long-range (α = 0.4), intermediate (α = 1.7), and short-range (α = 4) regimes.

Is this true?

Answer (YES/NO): NO